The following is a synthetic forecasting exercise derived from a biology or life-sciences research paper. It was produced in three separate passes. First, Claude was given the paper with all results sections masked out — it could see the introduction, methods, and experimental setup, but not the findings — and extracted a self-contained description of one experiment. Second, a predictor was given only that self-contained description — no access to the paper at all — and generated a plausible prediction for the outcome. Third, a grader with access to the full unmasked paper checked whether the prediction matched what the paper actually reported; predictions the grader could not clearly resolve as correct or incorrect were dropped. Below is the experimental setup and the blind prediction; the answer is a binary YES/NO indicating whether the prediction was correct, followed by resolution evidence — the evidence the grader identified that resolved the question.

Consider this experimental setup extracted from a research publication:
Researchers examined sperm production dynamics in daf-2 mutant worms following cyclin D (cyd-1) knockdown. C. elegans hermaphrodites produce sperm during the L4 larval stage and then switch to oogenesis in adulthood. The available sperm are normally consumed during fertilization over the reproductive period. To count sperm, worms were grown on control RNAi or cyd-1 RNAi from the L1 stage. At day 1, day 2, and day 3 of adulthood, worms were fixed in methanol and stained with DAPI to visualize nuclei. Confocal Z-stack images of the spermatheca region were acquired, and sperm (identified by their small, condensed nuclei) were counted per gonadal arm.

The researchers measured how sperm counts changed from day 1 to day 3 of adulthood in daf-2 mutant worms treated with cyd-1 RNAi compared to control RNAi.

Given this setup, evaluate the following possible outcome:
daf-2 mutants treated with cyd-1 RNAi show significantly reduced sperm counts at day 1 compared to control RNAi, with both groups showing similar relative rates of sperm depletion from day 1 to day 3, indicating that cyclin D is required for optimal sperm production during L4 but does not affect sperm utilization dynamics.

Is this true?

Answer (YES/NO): NO